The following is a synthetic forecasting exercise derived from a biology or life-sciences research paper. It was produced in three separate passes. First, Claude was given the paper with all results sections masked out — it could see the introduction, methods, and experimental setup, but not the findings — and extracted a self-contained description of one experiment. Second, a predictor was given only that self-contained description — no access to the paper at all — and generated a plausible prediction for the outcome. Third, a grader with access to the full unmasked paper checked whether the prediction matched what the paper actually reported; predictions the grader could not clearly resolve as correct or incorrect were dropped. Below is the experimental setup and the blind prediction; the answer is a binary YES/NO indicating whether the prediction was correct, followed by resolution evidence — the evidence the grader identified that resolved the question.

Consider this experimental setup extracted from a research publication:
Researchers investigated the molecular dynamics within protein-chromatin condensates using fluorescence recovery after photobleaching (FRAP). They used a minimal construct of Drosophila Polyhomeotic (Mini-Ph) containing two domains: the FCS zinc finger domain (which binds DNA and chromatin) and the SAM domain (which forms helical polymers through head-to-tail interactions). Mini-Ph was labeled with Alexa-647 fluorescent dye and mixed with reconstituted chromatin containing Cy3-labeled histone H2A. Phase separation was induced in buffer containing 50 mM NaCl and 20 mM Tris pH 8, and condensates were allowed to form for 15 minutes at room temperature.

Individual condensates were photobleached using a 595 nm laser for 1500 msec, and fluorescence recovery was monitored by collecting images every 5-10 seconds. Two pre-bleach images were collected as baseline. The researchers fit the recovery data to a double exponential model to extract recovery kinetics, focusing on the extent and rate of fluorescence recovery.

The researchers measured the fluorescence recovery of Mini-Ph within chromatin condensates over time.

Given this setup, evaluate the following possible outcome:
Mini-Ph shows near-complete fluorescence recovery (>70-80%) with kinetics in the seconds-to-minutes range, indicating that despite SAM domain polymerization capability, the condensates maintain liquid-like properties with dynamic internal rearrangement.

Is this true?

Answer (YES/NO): YES